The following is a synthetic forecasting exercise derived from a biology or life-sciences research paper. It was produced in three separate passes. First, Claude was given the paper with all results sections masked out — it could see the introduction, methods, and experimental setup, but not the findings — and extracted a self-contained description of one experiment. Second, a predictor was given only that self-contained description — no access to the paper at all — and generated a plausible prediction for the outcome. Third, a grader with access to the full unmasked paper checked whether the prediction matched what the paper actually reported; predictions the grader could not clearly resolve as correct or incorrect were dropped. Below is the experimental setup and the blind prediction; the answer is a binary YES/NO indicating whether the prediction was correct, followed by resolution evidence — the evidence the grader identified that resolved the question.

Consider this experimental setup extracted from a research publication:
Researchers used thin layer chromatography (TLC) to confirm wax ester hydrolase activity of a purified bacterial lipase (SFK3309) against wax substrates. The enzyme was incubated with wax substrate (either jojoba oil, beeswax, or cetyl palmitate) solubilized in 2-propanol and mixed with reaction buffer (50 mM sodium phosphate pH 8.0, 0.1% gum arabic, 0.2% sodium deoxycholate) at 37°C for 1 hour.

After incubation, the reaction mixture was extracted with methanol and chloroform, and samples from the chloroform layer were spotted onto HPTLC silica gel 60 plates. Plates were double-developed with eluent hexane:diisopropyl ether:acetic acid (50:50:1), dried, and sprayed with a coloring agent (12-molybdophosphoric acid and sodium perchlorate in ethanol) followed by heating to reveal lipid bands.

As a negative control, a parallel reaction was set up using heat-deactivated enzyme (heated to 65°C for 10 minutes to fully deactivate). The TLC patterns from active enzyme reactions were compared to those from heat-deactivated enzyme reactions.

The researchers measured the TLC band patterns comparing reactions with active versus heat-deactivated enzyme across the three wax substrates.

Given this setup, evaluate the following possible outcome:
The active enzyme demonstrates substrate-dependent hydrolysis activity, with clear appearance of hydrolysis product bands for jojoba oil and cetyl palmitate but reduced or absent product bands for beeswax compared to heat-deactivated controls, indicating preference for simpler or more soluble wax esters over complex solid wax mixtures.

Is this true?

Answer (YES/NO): YES